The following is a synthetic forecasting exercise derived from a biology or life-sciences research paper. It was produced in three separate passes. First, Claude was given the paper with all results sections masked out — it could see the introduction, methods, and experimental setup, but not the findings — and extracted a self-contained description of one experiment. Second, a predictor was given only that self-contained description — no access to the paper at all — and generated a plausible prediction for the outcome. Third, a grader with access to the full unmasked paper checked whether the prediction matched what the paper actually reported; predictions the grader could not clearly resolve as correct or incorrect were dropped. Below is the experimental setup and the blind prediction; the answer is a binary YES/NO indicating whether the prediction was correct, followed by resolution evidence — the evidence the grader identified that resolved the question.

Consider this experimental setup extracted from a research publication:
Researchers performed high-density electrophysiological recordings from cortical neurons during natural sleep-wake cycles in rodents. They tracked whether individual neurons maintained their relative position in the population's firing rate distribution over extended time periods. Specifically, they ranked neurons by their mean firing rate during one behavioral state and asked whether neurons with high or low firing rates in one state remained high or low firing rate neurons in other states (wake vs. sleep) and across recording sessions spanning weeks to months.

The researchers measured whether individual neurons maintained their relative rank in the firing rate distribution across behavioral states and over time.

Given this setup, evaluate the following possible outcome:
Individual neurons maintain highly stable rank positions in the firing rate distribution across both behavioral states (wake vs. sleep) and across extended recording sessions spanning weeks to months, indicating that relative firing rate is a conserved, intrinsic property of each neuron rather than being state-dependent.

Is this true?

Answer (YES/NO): YES